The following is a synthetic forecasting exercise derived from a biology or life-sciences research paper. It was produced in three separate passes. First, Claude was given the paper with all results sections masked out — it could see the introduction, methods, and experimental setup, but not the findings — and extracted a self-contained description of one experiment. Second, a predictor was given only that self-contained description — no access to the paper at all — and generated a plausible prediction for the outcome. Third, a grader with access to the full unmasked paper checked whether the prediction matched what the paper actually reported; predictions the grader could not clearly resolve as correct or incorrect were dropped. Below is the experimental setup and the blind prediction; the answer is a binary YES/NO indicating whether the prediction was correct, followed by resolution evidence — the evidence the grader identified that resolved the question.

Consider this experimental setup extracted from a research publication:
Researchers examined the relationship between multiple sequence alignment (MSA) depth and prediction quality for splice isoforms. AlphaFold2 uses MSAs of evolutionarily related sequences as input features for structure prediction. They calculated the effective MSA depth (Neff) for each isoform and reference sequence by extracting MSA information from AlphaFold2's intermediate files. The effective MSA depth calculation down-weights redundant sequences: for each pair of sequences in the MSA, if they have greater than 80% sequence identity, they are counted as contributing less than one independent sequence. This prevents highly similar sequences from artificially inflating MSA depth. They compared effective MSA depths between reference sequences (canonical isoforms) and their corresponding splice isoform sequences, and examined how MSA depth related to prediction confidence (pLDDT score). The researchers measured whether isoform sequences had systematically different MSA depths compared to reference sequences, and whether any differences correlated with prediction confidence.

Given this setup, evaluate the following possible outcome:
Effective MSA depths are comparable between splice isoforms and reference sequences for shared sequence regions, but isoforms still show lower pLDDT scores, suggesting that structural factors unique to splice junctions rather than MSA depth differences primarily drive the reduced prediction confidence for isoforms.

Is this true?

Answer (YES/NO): NO